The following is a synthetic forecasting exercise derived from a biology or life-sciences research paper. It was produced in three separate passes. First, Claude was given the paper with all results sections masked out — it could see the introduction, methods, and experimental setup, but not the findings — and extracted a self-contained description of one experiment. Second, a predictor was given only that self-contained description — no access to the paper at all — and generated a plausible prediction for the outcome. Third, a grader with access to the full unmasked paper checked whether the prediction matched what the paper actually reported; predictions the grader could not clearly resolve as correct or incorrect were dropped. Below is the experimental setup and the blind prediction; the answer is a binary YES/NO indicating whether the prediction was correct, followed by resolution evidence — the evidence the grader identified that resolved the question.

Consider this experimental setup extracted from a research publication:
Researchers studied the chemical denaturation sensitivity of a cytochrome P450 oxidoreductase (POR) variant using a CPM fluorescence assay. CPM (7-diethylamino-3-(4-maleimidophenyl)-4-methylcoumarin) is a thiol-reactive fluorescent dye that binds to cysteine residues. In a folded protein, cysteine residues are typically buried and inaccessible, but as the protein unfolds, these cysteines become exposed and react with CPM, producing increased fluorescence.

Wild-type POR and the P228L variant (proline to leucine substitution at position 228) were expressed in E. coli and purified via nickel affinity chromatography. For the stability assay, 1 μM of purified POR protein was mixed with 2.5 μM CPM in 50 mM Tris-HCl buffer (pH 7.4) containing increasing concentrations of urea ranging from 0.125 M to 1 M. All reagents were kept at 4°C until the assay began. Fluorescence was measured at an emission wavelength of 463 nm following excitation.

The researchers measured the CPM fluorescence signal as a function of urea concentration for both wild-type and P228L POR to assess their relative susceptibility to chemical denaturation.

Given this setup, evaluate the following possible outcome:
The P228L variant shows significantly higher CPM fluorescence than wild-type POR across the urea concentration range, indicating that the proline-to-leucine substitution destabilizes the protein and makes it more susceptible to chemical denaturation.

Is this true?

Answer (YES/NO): YES